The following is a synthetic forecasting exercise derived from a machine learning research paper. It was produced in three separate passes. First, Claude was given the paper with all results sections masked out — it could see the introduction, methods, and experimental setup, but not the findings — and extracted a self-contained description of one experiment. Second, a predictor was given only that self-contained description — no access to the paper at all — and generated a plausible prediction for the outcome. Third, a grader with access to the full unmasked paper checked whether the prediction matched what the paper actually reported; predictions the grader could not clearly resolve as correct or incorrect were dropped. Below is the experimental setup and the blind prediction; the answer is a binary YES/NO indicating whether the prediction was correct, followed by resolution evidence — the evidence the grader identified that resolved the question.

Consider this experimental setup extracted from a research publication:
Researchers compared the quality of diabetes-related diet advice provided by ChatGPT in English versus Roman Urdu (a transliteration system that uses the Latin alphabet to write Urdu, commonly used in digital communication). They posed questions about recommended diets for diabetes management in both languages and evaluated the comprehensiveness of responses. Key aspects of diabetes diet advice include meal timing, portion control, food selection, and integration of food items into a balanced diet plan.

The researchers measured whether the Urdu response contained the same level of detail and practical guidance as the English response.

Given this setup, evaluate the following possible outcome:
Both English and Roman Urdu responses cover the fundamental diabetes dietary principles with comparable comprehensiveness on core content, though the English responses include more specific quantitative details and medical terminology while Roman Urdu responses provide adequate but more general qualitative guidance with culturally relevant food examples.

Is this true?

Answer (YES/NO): NO